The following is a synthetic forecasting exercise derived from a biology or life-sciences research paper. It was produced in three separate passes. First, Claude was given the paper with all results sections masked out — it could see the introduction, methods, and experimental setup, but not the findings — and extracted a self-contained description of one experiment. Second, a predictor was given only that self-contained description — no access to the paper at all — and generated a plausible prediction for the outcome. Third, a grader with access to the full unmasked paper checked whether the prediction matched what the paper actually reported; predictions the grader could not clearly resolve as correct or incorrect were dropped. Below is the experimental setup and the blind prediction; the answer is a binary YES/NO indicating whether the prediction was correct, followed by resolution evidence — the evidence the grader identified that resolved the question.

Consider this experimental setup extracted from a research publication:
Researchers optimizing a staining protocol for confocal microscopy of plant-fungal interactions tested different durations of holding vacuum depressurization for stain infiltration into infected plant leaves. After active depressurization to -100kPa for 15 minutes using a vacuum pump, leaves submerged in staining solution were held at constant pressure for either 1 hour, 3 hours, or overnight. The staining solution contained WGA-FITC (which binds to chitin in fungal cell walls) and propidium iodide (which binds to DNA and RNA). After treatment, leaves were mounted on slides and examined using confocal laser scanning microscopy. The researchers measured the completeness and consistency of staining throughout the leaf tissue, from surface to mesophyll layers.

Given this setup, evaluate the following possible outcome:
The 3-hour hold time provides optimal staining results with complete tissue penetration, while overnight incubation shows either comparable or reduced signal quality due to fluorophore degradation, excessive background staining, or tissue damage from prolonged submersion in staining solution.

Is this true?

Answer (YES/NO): NO